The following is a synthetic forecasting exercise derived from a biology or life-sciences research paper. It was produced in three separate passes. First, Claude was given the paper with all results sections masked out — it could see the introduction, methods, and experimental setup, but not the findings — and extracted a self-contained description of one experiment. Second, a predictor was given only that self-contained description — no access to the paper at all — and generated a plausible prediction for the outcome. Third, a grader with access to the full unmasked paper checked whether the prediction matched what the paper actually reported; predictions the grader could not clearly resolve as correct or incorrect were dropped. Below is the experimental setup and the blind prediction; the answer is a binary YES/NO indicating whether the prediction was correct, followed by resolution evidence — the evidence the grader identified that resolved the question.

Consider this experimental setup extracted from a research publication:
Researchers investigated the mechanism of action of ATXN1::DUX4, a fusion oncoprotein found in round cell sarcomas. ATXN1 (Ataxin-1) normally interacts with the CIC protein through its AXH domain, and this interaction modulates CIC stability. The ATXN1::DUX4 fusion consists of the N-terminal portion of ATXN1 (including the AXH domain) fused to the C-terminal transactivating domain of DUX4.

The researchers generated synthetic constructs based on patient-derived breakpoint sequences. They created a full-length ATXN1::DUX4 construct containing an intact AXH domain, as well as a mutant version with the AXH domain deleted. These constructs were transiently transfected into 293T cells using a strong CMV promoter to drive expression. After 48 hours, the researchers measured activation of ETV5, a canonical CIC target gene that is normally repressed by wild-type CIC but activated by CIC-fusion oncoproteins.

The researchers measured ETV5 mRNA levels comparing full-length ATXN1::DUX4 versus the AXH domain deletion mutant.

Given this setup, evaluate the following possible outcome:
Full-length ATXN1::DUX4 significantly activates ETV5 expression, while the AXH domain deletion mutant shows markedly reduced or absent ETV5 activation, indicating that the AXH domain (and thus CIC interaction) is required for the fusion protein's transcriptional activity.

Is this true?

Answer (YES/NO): YES